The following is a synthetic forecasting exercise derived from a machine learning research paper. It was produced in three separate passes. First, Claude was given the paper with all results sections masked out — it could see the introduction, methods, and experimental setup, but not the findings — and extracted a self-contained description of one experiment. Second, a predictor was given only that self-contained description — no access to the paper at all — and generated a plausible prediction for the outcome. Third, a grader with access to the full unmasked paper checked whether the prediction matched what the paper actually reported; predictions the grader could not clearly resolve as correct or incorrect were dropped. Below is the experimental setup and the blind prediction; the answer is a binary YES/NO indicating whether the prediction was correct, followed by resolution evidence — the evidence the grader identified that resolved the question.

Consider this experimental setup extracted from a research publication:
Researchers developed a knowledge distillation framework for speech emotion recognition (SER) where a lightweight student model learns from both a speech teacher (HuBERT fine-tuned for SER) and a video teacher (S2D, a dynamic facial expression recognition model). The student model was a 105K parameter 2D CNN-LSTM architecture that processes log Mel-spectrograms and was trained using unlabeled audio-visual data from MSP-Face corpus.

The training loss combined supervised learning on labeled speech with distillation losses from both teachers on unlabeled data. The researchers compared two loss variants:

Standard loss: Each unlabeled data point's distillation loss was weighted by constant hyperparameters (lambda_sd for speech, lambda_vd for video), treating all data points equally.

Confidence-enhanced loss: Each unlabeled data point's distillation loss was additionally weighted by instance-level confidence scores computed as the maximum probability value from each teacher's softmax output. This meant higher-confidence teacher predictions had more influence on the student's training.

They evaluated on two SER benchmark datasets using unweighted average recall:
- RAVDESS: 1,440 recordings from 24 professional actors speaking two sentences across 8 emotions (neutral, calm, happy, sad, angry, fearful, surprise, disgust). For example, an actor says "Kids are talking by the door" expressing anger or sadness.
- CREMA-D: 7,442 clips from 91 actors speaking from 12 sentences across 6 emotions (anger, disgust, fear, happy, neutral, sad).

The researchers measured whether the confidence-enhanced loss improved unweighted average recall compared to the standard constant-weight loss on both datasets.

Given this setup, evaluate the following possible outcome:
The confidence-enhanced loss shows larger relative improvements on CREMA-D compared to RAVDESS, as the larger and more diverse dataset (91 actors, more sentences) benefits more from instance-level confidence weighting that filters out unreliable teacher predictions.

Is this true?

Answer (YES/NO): NO